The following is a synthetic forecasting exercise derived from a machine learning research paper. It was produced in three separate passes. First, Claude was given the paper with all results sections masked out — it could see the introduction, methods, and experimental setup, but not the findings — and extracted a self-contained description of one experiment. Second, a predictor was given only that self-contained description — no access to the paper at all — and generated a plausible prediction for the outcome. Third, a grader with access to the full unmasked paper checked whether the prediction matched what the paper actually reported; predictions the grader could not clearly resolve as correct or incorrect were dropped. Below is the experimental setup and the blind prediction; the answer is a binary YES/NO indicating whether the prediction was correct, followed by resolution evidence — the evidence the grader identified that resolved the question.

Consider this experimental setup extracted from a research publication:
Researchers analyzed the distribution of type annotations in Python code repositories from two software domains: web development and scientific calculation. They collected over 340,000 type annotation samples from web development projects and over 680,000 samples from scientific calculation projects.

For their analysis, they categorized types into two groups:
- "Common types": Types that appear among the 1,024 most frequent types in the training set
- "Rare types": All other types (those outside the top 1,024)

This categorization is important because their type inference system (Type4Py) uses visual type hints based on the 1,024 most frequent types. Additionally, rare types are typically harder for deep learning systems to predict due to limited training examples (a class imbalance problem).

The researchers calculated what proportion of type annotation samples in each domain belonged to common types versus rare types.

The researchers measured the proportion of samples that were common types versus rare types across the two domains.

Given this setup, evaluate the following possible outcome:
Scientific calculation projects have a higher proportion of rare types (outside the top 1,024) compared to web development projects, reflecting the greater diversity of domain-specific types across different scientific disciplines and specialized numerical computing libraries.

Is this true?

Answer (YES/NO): NO